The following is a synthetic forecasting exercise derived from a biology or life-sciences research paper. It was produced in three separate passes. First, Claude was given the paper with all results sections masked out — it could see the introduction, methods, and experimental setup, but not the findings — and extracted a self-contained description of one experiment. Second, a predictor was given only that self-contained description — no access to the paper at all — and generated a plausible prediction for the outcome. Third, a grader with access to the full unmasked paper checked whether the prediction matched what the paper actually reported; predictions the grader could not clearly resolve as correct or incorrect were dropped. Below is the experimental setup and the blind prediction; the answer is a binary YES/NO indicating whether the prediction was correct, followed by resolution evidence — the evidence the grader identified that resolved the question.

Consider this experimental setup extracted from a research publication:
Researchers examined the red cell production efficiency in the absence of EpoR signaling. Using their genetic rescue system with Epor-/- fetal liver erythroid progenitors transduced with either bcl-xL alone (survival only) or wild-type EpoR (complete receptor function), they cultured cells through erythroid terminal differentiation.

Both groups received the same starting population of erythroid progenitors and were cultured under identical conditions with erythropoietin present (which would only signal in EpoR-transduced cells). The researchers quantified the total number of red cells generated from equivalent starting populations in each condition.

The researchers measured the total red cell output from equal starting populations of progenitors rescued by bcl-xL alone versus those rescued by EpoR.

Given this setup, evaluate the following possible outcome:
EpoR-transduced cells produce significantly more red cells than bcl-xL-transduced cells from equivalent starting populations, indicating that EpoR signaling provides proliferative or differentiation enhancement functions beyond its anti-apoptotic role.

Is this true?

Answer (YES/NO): YES